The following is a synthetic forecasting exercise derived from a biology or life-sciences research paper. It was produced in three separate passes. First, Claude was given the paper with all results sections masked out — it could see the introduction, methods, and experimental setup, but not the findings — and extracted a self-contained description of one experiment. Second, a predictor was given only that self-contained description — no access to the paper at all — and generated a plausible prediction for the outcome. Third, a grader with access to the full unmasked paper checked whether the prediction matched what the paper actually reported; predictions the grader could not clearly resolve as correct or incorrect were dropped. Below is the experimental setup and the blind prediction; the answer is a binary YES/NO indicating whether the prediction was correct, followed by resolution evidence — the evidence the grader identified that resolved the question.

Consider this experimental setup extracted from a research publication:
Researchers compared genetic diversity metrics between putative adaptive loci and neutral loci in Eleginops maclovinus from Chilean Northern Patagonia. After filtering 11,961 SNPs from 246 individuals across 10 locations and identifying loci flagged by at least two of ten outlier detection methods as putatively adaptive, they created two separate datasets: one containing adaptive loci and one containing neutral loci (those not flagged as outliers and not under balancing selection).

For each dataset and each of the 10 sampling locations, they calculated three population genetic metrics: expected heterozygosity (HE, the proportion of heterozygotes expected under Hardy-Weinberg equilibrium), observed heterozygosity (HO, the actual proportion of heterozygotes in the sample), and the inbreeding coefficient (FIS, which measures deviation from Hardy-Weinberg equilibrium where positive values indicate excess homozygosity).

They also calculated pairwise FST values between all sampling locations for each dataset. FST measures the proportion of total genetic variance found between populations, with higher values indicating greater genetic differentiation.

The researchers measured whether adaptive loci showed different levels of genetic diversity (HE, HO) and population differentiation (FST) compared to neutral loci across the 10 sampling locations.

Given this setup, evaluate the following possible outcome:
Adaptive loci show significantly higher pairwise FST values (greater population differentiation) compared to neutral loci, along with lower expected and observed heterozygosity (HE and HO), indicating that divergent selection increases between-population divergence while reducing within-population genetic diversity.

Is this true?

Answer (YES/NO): NO